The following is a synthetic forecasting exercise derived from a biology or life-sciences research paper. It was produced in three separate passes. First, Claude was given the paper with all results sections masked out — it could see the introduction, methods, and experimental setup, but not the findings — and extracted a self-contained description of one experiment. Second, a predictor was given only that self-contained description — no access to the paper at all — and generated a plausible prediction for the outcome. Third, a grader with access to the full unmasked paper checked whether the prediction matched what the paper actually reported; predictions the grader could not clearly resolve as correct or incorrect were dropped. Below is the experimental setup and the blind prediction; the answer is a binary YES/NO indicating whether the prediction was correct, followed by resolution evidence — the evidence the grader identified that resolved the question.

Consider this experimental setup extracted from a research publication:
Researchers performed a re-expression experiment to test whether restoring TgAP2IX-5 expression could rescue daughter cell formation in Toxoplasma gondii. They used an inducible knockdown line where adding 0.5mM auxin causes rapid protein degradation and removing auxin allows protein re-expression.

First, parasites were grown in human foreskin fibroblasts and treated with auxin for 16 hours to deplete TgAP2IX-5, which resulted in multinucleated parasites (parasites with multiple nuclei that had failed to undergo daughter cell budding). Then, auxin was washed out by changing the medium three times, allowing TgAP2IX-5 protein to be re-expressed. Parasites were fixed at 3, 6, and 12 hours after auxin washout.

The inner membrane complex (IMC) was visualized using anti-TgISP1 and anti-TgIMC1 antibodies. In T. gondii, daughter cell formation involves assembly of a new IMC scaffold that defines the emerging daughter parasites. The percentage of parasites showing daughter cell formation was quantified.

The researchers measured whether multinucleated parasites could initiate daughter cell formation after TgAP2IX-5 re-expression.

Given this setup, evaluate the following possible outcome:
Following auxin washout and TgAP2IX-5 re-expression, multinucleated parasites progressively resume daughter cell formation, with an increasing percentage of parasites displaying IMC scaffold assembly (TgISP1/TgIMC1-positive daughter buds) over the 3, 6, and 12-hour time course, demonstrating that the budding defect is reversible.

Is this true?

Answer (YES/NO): YES